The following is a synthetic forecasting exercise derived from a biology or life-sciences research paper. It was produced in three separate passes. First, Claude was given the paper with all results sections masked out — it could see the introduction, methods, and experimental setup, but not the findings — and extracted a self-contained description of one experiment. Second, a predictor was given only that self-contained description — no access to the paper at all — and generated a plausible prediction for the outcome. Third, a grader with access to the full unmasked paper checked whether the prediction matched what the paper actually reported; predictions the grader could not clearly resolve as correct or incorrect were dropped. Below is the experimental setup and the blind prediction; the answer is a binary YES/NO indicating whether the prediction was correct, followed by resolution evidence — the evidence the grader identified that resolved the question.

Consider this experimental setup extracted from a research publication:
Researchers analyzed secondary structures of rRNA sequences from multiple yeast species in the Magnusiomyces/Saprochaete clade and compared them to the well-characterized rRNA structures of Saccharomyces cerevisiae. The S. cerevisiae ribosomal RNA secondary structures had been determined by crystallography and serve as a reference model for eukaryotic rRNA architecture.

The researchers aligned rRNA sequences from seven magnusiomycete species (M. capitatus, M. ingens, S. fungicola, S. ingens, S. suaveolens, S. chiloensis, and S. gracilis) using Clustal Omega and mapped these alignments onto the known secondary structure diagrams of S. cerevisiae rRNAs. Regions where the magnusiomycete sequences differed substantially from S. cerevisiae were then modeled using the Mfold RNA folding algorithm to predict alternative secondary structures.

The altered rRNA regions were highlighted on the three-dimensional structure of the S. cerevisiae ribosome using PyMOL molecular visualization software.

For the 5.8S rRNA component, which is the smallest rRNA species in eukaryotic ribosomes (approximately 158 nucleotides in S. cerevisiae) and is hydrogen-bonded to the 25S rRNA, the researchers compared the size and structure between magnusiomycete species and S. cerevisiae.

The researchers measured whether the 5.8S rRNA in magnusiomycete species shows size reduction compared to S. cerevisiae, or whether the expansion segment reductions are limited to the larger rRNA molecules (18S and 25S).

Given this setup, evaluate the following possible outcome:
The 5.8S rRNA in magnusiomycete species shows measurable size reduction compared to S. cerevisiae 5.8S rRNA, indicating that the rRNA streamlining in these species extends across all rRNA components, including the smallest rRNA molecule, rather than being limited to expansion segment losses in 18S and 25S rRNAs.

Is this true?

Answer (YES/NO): YES